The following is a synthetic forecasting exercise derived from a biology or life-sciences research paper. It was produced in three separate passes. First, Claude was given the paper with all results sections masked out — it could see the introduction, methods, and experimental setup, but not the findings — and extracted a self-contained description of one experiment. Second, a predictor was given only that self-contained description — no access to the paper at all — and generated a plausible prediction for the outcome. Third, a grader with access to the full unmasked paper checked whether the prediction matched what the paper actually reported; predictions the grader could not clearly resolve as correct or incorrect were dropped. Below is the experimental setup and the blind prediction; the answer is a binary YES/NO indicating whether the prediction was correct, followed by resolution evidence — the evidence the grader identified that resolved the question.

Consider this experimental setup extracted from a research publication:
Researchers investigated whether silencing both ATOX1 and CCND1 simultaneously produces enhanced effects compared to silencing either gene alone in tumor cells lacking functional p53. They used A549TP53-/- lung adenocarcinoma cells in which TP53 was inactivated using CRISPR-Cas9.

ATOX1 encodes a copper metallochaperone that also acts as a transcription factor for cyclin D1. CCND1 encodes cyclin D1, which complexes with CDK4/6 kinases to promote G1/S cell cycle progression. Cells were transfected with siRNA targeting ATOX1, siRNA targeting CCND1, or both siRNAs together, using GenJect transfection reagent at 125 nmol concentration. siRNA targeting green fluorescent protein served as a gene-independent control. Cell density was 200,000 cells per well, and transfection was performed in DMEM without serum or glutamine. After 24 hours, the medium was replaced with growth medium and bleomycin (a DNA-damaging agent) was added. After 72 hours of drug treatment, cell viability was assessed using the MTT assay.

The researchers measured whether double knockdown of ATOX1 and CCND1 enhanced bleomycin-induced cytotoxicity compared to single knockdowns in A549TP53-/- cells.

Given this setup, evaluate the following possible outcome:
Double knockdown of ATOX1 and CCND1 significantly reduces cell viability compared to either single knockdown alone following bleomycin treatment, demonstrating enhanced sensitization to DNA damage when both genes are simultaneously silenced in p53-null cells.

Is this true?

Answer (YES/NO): YES